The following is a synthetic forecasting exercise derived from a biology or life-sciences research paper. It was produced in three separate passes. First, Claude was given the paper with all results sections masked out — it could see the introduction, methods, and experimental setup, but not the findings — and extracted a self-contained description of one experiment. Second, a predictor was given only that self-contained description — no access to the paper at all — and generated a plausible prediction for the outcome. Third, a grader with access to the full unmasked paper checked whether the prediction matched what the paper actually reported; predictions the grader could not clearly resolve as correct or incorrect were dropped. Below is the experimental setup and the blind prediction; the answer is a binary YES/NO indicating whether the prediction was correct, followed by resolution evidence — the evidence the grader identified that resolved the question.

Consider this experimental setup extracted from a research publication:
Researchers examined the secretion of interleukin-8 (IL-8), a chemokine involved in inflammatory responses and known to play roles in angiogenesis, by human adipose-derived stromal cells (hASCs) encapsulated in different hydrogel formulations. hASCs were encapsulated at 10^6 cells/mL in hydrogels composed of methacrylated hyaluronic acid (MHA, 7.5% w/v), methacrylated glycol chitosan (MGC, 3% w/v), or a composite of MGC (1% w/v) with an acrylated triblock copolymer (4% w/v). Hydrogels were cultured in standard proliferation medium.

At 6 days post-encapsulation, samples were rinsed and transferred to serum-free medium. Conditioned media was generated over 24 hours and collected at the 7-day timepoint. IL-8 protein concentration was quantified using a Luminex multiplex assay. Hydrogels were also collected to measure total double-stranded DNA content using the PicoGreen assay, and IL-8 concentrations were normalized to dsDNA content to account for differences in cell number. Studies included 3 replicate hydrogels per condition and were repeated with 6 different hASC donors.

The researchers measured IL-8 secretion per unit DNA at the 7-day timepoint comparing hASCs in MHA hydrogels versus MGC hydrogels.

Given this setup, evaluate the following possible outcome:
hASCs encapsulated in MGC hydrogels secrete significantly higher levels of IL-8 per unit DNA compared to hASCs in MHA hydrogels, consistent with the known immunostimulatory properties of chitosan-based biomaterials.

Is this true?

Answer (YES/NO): YES